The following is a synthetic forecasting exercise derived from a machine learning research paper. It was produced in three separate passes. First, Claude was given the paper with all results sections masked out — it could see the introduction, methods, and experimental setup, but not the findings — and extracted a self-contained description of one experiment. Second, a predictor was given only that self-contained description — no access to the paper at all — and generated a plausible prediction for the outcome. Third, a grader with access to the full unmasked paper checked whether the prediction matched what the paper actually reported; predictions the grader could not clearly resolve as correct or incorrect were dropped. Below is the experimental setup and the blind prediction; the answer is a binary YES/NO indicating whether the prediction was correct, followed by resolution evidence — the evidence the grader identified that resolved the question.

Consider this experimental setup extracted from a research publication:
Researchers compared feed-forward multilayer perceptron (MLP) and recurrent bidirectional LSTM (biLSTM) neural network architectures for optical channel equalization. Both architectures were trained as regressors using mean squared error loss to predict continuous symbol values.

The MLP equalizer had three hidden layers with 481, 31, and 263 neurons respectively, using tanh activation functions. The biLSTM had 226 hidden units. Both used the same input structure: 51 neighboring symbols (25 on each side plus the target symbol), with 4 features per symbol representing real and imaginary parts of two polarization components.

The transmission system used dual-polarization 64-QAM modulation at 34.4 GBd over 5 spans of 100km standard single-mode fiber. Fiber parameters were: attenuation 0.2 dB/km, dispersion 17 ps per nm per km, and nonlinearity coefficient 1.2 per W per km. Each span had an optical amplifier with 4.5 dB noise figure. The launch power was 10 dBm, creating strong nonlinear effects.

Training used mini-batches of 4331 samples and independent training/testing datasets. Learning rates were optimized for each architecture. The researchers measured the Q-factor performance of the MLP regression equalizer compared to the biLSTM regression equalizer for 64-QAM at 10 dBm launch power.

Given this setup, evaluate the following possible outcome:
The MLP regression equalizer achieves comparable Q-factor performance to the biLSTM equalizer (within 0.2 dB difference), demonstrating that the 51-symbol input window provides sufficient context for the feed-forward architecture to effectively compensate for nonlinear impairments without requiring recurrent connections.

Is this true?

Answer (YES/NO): NO